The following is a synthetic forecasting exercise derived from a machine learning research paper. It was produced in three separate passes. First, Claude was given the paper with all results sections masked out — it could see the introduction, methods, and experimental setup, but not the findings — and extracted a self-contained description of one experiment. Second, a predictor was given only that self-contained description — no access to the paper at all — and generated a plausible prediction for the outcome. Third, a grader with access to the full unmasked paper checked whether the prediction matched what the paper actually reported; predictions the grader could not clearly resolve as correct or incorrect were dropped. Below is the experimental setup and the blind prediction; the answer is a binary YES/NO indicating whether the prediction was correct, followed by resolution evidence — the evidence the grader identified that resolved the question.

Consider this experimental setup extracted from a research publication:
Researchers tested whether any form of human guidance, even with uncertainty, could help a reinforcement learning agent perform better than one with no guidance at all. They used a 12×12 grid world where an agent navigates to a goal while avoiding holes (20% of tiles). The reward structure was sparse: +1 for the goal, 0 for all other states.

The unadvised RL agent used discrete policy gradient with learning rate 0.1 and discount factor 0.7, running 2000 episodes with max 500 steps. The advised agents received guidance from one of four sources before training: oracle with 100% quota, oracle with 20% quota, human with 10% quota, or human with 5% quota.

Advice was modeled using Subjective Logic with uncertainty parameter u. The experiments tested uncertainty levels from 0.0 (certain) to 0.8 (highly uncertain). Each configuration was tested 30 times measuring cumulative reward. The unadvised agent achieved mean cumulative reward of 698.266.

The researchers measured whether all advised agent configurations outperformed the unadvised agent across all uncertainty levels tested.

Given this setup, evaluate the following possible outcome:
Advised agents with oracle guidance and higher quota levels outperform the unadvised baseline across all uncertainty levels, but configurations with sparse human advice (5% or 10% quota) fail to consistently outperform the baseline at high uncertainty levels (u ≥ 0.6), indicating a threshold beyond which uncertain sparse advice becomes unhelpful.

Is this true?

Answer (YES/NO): NO